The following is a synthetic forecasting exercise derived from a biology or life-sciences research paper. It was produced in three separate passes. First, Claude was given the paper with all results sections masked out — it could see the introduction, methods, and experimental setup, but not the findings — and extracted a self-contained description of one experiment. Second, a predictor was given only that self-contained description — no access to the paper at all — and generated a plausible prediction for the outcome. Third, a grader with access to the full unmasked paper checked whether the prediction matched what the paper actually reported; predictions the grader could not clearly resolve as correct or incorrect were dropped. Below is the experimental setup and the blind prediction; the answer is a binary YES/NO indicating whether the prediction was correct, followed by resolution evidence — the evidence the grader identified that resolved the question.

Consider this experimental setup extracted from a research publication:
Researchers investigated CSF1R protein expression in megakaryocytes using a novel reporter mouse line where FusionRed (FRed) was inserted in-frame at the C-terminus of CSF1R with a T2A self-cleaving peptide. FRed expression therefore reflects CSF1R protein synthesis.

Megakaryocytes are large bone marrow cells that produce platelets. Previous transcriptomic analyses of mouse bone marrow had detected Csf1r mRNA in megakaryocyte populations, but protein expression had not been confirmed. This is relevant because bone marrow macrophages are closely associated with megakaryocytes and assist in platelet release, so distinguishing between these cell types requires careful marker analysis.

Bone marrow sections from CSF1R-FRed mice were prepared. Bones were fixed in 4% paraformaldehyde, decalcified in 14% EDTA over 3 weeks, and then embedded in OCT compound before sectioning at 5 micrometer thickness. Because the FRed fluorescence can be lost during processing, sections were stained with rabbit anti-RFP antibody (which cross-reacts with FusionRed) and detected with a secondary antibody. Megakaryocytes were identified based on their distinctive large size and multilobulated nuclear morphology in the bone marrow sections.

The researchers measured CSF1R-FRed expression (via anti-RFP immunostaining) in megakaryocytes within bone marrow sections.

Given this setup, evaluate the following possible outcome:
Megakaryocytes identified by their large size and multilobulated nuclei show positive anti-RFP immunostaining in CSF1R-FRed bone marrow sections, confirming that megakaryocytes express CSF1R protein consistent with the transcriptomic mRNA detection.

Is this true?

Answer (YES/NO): YES